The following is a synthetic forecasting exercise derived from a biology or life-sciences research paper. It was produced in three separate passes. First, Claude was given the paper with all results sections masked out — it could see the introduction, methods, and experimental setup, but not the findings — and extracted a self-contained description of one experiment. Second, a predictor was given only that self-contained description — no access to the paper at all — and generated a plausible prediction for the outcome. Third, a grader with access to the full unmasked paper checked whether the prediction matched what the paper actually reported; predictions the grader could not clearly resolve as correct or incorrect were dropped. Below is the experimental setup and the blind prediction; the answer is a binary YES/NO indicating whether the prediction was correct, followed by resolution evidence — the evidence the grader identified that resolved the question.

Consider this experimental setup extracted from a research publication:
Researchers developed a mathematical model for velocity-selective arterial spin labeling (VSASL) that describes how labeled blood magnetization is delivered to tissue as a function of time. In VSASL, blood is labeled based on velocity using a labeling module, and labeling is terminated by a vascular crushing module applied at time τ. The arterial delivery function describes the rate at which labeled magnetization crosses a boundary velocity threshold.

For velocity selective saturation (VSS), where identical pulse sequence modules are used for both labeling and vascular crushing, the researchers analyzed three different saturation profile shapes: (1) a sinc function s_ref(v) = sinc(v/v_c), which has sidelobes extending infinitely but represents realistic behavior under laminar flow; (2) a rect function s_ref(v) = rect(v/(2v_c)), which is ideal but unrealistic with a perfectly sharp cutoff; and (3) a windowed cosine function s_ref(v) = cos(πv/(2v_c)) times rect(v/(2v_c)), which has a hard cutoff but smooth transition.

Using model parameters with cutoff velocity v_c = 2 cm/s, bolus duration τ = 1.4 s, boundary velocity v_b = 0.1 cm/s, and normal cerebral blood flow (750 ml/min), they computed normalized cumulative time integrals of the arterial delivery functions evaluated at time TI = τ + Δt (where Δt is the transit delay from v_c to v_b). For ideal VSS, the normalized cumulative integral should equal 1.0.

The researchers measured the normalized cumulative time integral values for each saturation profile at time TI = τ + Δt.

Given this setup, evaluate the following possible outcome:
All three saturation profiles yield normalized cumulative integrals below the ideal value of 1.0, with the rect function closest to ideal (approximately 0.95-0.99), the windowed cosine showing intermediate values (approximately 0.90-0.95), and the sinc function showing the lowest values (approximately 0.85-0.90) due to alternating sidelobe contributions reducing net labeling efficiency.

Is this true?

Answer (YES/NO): NO